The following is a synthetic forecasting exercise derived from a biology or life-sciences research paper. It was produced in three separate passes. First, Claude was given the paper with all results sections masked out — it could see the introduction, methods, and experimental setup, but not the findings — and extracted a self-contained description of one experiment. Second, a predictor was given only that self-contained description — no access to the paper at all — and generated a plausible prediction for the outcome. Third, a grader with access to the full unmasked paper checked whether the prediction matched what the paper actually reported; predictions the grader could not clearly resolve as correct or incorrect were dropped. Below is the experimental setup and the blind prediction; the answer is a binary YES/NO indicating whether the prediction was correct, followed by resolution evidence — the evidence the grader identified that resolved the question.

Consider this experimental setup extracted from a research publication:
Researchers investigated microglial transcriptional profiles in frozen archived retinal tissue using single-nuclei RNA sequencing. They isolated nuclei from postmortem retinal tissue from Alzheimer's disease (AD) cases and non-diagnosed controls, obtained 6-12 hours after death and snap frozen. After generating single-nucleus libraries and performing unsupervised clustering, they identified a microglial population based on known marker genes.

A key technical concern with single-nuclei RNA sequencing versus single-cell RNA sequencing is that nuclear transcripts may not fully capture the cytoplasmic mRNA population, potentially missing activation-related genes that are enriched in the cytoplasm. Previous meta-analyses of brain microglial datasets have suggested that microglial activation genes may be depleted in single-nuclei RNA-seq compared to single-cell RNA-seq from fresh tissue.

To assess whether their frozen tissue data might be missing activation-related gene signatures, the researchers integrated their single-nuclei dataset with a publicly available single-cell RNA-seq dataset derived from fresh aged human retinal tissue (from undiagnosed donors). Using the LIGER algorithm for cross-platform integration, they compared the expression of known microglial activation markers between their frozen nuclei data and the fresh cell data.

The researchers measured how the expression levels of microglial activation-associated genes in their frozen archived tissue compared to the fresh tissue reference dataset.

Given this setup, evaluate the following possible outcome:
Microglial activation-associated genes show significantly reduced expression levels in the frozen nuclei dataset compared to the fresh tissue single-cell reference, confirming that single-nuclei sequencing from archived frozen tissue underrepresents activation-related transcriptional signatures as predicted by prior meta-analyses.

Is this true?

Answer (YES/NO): YES